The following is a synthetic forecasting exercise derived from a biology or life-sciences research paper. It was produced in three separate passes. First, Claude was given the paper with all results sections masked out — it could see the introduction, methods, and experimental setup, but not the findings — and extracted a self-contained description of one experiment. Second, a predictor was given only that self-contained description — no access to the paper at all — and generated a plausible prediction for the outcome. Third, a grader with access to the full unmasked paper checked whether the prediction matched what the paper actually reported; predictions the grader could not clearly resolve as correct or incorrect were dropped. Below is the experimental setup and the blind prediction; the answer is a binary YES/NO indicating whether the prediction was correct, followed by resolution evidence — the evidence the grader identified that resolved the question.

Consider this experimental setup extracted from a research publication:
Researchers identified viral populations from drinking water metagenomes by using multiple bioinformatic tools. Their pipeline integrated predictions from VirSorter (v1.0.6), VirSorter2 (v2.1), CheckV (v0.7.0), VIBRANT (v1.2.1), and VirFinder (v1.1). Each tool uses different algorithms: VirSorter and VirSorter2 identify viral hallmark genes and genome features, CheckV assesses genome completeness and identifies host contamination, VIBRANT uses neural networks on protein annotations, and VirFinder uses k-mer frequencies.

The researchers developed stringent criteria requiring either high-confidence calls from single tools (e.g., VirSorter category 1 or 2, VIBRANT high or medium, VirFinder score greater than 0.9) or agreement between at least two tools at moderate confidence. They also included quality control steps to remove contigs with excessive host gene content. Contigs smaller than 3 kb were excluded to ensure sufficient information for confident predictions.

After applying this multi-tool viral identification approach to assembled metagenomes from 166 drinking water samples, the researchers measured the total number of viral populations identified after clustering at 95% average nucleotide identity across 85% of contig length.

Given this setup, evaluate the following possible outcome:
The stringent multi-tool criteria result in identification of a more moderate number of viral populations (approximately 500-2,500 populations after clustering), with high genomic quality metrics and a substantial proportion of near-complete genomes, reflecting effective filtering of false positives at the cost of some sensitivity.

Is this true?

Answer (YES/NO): NO